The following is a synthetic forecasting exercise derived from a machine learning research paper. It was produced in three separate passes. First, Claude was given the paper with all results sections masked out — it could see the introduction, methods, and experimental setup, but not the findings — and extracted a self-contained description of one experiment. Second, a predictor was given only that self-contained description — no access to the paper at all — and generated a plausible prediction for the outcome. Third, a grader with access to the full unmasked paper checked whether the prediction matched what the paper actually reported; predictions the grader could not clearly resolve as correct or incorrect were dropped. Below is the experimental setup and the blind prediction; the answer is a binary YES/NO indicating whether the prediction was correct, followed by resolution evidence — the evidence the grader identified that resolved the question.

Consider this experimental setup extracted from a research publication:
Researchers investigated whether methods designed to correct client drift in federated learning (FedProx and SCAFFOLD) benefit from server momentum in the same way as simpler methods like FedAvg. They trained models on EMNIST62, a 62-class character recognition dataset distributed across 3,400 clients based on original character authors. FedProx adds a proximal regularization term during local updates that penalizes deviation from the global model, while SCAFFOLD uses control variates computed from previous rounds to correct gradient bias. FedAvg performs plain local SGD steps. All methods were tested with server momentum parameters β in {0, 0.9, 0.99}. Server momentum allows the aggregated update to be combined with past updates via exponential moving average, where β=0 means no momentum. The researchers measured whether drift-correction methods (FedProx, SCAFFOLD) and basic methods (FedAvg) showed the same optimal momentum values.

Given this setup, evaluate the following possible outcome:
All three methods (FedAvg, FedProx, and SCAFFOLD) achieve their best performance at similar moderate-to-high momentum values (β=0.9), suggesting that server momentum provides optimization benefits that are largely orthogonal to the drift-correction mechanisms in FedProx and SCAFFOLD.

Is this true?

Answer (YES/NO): NO